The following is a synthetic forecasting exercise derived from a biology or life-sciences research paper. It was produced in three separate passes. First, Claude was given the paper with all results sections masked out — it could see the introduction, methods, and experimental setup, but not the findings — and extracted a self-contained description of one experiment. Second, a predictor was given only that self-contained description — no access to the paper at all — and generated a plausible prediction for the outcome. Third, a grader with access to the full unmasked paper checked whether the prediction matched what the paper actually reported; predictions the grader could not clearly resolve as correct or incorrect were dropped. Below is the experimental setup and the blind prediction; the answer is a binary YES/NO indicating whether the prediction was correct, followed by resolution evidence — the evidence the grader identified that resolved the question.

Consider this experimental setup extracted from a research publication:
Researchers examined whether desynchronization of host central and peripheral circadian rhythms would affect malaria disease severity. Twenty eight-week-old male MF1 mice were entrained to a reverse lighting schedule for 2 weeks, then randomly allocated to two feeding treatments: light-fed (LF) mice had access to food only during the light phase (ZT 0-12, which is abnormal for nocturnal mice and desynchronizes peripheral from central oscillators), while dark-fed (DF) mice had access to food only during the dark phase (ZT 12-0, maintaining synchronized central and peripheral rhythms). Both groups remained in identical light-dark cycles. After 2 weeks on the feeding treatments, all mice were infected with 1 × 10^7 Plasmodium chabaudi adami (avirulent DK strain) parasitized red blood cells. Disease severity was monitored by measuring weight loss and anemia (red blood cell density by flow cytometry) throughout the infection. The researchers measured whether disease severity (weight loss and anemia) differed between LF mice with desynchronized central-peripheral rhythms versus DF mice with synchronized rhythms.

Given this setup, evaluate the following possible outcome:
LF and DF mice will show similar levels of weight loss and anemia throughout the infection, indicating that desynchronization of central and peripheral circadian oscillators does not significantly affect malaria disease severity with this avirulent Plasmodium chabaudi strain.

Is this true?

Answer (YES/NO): YES